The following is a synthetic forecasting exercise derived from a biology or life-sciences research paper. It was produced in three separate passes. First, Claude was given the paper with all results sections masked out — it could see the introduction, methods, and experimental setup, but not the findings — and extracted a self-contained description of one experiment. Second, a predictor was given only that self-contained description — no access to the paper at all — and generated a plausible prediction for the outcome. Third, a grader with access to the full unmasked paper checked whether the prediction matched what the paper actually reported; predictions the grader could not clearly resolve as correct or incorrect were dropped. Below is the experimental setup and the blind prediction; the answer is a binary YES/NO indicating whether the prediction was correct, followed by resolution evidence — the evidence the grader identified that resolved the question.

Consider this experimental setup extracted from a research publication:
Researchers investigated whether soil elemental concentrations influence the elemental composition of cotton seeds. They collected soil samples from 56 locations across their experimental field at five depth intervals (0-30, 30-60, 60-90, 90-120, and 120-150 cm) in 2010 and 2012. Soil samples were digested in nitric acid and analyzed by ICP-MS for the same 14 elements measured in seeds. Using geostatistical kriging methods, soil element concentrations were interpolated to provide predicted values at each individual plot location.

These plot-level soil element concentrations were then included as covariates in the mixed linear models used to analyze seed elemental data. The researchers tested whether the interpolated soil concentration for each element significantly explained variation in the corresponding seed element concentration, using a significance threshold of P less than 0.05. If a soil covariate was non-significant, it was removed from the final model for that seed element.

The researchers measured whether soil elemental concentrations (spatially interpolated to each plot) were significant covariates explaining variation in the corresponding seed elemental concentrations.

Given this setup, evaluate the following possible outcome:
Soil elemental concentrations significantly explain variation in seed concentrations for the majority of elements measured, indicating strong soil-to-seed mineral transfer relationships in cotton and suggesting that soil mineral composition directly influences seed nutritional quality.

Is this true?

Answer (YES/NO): NO